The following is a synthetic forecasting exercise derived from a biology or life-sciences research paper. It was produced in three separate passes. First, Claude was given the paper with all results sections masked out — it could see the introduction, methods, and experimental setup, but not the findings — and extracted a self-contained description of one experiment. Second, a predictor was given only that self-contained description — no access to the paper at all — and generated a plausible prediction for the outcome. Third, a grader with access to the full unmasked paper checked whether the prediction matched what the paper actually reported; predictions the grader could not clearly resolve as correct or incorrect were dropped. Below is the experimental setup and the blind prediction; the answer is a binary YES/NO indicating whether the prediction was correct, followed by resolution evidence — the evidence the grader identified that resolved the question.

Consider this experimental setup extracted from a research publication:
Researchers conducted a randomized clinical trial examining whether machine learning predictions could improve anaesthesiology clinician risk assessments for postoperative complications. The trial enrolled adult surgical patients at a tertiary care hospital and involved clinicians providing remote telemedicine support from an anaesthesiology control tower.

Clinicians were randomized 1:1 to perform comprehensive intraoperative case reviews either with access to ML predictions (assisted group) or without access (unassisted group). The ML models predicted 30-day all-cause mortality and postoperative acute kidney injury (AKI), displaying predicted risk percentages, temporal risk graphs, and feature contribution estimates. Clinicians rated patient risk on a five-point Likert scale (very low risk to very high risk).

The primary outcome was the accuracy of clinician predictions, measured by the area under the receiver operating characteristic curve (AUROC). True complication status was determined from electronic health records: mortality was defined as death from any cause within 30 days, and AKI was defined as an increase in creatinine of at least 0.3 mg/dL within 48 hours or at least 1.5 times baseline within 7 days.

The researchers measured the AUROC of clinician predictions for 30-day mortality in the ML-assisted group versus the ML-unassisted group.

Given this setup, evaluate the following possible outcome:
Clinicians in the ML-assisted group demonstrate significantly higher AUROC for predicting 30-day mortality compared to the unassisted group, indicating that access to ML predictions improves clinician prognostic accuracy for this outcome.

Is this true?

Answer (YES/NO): NO